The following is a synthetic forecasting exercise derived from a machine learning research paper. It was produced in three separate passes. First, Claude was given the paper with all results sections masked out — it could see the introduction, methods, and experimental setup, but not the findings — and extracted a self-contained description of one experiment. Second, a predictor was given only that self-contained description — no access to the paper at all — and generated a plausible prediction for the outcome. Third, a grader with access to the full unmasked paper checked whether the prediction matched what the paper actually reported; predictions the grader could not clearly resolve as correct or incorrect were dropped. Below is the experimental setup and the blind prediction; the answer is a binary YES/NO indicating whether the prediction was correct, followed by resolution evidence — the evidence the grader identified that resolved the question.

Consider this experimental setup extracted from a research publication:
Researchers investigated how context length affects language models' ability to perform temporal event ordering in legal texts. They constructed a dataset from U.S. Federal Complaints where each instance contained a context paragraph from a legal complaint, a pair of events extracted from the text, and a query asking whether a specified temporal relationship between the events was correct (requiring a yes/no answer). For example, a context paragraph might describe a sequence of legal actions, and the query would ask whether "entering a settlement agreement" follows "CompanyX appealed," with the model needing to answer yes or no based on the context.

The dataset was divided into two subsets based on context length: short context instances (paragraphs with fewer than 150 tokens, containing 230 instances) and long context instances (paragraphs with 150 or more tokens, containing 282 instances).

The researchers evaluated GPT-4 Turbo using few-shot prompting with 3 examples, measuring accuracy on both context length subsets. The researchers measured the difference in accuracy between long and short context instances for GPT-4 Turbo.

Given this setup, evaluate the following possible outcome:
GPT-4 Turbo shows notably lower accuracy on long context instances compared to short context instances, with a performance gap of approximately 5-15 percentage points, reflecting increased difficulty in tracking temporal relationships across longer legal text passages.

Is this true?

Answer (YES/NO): NO